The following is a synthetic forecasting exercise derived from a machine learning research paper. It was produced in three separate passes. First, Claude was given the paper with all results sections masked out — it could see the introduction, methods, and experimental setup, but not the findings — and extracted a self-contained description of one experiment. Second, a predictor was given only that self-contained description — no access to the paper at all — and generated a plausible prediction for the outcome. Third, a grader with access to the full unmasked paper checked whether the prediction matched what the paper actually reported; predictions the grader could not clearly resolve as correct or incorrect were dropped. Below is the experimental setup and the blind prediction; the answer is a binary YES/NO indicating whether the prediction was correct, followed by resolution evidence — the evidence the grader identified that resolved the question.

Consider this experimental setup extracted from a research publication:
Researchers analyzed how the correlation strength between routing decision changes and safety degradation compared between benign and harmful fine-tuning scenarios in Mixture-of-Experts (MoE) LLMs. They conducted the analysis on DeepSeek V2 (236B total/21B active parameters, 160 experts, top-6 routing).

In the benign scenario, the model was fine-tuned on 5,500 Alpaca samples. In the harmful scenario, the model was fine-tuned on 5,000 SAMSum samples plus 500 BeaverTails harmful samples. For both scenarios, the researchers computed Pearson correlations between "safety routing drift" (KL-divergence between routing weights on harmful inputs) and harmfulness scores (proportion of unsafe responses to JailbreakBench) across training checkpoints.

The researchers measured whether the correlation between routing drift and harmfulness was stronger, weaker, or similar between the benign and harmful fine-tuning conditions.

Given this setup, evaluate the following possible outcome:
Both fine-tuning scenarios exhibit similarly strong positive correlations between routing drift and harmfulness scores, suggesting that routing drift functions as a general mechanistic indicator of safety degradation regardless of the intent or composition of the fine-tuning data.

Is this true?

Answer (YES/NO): YES